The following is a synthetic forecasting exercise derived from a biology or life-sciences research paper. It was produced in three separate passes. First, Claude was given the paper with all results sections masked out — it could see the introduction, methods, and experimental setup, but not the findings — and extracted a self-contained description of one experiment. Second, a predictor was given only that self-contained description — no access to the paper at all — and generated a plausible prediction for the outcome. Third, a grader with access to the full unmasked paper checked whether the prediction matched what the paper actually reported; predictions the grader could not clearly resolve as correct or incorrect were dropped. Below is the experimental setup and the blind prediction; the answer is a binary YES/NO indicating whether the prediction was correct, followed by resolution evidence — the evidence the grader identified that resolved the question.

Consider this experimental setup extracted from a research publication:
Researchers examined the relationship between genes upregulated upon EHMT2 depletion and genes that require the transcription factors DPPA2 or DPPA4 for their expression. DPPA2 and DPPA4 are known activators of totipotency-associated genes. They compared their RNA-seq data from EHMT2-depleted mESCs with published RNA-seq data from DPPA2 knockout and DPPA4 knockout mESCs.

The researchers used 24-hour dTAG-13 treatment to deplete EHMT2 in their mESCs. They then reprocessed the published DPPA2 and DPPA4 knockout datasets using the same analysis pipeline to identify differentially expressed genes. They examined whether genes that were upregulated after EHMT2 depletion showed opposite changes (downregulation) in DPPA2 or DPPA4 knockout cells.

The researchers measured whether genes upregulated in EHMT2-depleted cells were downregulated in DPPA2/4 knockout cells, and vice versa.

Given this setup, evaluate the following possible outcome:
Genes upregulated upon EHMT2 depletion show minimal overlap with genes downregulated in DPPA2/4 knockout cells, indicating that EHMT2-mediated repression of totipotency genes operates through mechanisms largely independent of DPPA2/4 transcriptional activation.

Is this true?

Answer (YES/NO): NO